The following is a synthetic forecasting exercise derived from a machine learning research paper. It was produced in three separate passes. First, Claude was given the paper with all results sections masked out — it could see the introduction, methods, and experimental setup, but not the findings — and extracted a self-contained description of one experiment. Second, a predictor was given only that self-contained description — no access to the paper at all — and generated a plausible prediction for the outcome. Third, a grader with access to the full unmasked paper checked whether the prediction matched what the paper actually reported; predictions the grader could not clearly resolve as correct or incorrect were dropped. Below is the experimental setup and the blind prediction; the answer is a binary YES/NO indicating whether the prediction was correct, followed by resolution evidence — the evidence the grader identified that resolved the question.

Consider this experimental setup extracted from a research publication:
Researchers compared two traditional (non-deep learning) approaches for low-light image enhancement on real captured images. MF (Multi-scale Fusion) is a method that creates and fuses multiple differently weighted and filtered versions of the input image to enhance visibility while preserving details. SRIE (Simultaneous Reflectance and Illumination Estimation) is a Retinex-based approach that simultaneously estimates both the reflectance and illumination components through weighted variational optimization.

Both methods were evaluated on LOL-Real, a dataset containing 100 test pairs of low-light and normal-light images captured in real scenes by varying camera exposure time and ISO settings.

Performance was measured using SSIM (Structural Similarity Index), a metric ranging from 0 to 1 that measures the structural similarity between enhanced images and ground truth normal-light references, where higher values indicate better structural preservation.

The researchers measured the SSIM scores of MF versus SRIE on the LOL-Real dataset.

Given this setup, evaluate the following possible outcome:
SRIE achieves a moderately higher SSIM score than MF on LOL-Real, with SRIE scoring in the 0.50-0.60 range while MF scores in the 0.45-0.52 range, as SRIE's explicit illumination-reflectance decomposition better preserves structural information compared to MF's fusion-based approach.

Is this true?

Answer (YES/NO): YES